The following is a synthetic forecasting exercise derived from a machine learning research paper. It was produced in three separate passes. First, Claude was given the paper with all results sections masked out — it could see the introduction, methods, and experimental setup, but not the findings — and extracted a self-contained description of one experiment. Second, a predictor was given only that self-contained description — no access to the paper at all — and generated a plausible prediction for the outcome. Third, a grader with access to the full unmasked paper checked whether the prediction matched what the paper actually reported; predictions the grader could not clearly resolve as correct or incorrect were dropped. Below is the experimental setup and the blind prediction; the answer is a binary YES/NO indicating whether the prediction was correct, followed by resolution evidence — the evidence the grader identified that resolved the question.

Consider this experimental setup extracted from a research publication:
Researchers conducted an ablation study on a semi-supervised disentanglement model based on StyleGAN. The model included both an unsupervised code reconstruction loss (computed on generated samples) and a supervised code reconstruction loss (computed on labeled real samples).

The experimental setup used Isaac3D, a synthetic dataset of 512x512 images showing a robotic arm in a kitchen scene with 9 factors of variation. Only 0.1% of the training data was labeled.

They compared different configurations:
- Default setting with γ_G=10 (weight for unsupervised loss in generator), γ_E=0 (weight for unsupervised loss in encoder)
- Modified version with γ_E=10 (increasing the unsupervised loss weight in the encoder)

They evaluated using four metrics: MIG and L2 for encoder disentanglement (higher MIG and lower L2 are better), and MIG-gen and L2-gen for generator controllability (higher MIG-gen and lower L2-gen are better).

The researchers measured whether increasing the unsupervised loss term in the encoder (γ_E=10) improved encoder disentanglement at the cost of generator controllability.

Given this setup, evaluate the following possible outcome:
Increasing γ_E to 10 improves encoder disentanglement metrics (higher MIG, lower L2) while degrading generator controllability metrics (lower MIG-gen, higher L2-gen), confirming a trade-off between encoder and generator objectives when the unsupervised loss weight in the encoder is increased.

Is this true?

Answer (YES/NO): YES